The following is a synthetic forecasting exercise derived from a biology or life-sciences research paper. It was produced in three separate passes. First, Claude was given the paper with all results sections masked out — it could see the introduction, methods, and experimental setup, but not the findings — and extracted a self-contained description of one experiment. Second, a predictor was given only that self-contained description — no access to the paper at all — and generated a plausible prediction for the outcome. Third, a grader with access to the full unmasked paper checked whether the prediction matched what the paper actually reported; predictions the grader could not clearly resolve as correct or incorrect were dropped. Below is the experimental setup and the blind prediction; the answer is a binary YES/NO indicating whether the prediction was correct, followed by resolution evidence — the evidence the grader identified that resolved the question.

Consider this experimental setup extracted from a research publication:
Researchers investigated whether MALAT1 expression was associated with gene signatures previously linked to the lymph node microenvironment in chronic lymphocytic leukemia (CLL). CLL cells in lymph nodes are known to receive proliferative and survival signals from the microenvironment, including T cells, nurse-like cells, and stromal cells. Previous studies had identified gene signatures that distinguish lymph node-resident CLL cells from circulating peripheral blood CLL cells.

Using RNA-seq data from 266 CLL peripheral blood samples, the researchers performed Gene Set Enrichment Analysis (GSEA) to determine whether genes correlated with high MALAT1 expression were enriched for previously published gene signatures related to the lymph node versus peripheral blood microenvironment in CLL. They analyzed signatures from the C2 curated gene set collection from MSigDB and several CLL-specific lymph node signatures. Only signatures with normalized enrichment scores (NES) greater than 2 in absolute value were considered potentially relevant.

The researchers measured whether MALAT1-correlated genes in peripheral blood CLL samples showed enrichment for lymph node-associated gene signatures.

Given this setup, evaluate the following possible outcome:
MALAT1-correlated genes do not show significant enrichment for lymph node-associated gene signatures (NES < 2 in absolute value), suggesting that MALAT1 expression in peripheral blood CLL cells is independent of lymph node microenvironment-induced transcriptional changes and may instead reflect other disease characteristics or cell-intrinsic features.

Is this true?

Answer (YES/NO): NO